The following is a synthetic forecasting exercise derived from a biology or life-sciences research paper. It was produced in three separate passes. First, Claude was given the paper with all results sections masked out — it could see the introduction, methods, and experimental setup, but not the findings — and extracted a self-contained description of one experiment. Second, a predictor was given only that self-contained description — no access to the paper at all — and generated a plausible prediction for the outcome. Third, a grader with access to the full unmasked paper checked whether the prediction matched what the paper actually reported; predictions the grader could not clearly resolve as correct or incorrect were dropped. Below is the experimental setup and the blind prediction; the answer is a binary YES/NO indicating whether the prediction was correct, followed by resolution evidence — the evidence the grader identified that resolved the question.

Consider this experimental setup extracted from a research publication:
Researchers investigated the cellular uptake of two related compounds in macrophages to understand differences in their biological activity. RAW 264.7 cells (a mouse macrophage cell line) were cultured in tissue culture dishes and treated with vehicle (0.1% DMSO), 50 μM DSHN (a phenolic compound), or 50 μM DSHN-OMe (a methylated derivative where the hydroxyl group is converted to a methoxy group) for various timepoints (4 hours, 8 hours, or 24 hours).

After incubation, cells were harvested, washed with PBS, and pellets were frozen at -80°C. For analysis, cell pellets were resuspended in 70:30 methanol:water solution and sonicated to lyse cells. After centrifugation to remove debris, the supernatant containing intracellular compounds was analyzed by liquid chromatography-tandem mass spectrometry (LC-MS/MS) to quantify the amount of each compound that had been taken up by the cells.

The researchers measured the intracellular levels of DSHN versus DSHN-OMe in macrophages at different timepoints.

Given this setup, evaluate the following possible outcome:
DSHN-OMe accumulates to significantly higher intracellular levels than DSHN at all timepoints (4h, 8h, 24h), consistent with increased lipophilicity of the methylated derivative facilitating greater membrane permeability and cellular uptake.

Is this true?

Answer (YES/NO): YES